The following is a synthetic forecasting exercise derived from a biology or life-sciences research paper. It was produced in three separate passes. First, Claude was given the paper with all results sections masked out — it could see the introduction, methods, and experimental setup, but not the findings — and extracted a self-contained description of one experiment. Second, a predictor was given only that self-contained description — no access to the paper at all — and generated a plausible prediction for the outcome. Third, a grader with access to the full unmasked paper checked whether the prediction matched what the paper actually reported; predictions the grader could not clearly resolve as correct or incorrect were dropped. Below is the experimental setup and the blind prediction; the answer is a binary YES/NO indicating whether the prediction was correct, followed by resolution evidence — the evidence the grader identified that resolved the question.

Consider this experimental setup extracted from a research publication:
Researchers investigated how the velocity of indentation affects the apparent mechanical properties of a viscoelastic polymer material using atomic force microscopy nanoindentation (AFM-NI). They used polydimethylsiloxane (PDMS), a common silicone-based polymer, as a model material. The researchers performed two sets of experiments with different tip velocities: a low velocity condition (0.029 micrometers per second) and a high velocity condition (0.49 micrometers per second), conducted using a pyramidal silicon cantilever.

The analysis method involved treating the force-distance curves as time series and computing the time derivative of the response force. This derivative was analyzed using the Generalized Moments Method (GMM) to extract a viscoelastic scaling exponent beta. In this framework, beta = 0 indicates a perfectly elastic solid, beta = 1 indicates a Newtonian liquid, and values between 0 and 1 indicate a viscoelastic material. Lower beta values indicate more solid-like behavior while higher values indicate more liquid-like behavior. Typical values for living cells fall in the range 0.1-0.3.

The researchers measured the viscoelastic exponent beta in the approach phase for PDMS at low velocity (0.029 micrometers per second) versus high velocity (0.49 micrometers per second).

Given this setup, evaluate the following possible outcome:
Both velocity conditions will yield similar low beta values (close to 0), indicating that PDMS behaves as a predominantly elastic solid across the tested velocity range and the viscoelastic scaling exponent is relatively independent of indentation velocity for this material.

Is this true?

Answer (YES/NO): NO